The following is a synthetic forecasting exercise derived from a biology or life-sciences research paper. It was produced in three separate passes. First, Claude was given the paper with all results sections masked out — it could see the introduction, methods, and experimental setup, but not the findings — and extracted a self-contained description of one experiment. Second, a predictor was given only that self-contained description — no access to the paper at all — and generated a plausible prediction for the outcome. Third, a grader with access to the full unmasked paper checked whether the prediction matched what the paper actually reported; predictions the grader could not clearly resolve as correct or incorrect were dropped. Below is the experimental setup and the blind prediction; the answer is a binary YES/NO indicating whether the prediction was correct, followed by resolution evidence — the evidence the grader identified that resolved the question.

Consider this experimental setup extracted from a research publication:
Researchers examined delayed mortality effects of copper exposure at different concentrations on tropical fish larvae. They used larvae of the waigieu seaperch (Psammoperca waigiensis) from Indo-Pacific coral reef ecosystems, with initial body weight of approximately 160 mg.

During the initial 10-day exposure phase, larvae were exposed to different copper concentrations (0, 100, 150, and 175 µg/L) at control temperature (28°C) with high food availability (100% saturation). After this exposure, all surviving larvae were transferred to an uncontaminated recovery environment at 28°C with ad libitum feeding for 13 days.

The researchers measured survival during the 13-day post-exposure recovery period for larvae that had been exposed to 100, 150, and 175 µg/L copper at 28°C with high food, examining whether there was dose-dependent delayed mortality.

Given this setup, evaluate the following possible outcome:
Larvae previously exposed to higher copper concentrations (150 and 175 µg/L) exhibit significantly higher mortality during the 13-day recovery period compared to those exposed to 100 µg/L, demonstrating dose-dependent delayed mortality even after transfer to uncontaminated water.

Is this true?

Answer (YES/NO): YES